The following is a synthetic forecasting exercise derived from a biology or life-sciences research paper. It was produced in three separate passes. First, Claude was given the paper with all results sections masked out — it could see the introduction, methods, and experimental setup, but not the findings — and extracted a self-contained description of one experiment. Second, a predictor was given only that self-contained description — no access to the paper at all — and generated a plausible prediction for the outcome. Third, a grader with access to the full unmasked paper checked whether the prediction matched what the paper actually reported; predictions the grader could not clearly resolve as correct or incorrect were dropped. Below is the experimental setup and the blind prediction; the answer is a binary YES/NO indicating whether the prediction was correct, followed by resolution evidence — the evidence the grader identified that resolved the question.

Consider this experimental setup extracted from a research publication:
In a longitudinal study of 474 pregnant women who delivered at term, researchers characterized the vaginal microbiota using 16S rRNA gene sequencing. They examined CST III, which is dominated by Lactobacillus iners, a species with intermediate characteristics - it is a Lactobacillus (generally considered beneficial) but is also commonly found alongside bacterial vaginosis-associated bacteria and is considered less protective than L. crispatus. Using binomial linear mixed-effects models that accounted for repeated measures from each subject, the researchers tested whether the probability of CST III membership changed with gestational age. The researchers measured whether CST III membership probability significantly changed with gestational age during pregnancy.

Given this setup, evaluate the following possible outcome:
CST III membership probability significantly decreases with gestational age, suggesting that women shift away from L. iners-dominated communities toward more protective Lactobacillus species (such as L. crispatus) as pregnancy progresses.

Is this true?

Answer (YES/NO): NO